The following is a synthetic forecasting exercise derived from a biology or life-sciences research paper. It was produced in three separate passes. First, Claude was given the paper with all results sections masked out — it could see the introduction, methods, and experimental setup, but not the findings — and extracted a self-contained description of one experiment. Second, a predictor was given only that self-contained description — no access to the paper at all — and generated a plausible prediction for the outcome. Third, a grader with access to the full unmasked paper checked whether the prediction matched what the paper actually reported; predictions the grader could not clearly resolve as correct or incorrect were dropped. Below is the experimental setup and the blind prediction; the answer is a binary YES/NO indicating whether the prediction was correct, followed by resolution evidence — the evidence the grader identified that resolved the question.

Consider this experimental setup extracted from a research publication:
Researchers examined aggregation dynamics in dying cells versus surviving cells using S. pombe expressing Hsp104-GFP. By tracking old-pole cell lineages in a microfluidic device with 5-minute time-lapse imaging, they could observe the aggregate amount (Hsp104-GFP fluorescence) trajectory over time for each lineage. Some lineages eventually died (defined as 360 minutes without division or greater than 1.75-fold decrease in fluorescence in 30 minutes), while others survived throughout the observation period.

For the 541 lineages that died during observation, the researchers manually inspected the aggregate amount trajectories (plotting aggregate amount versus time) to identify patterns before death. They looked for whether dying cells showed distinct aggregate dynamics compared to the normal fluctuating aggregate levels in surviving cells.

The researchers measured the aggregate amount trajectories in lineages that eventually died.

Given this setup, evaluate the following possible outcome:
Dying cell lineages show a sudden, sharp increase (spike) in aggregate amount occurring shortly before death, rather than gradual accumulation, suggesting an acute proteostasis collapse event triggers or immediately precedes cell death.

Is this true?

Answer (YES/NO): YES